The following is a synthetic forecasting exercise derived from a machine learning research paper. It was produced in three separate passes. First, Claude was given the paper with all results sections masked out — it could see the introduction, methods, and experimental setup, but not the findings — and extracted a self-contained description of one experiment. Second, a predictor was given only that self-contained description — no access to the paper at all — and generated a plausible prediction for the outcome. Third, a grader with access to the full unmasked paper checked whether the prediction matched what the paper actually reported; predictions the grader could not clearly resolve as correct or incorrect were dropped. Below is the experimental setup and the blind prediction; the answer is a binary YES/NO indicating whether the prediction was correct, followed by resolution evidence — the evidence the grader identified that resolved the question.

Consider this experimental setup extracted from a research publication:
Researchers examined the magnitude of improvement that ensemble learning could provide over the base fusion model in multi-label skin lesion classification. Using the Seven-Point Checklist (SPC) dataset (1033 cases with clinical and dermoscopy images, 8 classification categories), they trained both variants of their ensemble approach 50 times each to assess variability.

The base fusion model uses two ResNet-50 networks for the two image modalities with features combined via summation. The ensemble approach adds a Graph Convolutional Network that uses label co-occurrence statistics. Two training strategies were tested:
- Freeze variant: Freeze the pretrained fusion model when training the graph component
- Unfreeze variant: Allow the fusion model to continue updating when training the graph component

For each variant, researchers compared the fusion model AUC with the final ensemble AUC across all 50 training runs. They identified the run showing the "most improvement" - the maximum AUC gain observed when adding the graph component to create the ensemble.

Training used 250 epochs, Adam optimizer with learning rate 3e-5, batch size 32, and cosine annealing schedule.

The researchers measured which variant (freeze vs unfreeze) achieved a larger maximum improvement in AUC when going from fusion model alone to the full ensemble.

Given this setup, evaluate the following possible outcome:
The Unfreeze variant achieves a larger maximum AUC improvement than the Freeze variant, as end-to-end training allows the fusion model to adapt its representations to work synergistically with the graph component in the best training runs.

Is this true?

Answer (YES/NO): YES